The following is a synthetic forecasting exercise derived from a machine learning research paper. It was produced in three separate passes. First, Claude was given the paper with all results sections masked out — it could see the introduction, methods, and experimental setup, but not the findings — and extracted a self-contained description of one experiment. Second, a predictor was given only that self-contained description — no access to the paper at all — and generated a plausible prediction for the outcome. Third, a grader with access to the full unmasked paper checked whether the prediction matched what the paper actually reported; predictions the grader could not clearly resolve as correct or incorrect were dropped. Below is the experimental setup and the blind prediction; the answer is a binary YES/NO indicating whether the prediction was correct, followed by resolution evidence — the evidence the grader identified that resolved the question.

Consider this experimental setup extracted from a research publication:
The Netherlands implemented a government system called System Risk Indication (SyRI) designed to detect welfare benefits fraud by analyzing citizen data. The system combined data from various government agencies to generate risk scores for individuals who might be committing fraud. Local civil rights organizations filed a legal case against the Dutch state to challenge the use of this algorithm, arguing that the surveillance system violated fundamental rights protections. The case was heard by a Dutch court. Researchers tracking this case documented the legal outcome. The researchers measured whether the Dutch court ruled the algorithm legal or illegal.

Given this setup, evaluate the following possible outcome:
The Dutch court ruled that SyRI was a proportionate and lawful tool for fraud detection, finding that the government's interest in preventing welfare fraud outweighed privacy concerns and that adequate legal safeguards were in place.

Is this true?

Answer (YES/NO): NO